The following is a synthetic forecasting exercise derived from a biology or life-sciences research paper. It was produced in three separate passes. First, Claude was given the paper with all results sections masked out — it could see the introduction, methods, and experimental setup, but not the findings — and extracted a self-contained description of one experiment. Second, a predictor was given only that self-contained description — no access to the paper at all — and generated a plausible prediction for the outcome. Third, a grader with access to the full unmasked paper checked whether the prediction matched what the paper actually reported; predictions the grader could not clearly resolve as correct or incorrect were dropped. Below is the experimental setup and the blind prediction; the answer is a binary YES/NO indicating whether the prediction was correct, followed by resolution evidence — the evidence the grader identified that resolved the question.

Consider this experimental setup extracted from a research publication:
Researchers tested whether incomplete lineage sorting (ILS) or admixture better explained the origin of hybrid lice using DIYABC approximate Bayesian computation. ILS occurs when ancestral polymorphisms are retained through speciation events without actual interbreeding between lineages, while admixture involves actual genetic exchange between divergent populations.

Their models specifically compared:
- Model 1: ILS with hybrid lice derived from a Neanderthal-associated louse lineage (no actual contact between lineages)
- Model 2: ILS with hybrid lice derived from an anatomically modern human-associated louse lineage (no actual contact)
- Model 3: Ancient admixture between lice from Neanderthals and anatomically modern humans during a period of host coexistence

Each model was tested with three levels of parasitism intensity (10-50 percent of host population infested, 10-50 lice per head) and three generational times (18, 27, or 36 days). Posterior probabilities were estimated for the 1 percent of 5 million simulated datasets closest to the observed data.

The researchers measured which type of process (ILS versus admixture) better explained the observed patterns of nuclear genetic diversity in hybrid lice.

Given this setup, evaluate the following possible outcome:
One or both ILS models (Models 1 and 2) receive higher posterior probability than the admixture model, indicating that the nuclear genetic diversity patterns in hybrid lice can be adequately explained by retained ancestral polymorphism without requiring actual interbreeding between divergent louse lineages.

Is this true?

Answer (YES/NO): NO